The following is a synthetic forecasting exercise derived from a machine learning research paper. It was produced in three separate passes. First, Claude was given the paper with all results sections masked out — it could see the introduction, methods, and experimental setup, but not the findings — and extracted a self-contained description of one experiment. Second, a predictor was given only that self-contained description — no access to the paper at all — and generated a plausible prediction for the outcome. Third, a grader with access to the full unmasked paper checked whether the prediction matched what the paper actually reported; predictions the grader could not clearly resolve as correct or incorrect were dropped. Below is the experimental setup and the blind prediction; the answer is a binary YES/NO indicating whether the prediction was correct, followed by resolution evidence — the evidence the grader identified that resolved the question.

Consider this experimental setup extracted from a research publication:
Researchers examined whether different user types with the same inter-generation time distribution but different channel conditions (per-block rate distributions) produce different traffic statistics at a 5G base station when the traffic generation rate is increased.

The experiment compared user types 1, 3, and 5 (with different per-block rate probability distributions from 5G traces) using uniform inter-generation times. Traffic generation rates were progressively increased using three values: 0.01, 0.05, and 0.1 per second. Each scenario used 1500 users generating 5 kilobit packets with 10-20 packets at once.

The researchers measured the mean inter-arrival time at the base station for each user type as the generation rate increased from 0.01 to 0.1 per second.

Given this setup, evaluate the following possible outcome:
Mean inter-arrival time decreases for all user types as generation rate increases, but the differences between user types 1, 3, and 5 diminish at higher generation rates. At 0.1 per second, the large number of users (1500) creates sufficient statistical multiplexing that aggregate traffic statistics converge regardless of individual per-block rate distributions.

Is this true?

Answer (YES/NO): NO